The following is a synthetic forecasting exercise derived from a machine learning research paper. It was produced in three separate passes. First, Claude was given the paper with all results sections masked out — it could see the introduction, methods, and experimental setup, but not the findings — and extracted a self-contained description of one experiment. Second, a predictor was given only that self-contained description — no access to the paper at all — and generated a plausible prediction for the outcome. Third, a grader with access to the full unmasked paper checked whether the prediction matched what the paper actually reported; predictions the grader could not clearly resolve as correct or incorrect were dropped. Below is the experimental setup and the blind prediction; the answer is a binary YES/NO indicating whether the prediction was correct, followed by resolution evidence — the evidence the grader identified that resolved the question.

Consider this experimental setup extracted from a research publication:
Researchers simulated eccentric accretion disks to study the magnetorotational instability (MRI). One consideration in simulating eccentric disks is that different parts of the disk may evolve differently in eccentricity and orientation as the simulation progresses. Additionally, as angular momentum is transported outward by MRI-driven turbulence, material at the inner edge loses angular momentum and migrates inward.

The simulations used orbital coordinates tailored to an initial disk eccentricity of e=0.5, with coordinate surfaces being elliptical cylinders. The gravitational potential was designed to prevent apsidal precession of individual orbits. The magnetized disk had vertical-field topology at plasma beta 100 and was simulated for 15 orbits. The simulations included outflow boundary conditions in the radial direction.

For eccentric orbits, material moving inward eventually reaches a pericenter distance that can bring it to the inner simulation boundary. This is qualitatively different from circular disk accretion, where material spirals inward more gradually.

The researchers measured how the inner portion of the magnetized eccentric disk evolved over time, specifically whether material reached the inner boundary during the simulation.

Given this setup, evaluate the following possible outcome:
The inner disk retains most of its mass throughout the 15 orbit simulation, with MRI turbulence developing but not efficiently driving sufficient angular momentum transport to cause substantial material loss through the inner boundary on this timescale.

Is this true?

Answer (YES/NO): NO